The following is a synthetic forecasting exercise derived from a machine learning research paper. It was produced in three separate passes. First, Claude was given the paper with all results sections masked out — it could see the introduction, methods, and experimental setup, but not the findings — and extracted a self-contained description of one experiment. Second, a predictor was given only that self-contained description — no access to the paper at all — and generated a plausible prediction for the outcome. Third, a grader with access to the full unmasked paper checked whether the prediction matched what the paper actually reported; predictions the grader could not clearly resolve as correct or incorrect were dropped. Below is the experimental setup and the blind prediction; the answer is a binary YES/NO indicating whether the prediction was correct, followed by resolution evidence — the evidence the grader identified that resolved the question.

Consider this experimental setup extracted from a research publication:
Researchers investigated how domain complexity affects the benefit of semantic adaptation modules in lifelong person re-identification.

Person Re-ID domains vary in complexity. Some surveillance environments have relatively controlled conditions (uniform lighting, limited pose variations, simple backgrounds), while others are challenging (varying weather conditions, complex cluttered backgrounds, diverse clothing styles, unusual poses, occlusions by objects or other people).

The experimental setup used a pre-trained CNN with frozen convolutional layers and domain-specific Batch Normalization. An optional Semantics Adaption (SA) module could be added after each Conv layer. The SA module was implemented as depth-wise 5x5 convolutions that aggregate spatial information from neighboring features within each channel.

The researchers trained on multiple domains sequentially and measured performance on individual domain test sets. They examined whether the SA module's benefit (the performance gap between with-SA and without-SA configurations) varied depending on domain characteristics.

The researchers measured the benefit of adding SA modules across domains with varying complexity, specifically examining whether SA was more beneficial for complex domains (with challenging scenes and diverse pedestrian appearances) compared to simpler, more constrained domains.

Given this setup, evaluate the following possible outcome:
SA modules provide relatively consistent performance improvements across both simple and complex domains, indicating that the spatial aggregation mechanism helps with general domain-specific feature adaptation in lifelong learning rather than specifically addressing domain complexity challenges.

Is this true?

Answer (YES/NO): NO